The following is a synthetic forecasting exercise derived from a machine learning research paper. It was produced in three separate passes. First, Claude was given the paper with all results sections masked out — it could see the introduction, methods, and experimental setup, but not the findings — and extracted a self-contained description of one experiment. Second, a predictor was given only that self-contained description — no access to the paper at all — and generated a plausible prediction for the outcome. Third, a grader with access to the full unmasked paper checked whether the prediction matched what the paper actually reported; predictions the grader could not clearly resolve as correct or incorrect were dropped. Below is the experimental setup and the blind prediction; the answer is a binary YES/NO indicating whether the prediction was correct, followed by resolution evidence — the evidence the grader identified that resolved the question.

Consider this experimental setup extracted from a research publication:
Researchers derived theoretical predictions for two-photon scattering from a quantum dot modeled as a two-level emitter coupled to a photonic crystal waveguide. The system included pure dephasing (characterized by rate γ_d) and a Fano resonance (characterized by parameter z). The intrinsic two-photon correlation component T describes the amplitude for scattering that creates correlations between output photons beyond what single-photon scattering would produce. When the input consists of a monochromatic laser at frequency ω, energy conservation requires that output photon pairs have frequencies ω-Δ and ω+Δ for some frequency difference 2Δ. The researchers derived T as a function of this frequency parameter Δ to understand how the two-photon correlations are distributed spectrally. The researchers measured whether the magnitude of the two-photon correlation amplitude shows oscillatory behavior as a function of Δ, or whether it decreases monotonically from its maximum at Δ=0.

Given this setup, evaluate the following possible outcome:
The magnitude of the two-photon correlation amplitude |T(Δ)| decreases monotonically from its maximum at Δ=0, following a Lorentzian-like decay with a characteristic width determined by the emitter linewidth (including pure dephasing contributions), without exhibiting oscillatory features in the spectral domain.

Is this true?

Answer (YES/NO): YES